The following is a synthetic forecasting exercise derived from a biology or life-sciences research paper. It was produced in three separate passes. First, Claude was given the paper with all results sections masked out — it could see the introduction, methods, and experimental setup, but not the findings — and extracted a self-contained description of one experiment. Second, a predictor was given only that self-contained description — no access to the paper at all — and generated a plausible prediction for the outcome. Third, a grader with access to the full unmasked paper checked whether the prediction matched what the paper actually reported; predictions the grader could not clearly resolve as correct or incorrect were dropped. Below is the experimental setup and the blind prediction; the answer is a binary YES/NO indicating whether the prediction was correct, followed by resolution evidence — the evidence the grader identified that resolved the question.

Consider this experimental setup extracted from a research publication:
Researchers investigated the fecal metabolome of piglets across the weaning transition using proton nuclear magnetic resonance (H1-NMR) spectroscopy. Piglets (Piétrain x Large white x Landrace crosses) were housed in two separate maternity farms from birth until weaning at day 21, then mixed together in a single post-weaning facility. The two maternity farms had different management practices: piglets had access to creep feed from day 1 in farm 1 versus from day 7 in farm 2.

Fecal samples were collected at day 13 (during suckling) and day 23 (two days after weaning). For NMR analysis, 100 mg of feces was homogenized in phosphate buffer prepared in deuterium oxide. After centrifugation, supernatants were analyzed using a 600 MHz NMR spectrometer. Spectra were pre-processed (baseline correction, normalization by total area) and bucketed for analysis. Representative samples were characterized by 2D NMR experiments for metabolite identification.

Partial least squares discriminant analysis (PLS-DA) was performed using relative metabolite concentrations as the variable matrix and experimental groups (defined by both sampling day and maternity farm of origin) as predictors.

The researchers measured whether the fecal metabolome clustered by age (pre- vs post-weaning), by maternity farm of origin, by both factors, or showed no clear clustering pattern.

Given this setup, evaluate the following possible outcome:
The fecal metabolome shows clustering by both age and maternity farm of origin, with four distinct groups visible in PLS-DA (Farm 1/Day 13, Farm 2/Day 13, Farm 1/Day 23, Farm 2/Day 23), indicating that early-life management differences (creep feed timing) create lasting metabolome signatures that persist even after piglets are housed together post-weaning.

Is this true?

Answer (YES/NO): NO